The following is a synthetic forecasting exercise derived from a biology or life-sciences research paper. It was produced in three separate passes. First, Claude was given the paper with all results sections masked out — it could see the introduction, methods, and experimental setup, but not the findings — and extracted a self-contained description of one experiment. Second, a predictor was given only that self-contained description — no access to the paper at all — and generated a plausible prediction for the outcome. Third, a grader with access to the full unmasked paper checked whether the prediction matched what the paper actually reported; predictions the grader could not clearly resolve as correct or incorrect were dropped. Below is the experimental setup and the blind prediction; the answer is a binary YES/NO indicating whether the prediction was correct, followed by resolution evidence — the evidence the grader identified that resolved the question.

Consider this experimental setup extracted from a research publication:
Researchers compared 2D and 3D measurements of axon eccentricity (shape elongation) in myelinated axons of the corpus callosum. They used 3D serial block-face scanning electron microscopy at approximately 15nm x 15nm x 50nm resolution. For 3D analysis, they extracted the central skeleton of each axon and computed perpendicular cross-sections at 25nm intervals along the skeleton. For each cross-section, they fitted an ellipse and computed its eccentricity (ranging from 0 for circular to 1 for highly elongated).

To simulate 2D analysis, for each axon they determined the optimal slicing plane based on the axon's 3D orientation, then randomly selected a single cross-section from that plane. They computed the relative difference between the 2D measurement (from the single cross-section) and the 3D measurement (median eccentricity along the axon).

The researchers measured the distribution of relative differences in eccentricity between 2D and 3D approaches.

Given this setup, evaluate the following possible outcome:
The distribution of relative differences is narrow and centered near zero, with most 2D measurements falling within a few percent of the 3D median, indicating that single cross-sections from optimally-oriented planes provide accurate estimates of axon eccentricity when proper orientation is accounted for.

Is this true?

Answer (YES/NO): NO